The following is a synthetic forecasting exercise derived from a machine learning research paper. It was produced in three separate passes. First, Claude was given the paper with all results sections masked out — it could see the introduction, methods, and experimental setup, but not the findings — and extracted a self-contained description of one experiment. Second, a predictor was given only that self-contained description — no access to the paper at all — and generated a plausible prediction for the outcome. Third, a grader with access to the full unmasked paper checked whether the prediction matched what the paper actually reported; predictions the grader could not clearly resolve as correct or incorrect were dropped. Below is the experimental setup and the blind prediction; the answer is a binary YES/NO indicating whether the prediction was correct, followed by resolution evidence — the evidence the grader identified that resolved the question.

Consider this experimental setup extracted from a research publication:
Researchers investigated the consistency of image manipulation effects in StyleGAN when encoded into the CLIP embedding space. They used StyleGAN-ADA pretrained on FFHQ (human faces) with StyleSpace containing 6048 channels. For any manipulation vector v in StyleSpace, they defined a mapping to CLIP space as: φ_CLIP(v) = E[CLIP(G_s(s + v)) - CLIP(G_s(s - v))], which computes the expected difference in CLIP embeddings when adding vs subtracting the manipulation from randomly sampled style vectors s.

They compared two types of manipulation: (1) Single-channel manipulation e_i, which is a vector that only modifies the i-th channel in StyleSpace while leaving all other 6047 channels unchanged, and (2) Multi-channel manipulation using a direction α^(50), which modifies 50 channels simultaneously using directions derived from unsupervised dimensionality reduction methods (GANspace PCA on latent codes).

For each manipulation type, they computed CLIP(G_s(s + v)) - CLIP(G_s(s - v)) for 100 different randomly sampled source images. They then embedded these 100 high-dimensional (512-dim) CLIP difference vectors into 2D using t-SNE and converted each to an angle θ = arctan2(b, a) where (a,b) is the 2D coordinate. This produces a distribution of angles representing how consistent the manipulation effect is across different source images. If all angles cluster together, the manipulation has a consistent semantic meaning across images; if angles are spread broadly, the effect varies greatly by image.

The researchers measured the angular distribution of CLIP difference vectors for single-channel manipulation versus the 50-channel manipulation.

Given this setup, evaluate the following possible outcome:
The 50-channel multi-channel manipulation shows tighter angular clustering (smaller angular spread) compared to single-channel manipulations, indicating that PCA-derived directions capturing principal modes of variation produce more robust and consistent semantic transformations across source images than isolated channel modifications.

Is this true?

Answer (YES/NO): YES